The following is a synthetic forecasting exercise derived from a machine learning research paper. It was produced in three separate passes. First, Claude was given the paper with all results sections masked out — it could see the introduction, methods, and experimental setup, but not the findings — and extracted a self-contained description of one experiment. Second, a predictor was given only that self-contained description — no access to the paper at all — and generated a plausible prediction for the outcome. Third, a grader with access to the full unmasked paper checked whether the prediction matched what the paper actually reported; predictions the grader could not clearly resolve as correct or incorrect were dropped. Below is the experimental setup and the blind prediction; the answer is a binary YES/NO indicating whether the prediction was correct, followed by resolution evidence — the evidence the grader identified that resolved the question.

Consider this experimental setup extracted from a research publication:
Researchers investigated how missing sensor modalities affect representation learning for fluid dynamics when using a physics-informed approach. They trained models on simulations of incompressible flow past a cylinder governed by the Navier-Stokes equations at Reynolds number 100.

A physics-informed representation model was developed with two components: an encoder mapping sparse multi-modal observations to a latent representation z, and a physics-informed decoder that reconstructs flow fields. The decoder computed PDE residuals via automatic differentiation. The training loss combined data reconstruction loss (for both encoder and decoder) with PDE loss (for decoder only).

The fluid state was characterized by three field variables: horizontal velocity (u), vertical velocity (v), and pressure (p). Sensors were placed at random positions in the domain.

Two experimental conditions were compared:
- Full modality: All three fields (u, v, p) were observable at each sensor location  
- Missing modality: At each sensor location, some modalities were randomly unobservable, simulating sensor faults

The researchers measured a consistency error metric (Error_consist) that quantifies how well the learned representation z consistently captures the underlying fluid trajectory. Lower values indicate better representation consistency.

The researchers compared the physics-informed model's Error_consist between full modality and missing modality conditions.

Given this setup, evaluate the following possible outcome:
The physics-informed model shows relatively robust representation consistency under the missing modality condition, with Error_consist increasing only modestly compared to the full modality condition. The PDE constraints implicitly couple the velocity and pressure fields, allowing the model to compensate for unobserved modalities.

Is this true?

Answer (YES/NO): NO